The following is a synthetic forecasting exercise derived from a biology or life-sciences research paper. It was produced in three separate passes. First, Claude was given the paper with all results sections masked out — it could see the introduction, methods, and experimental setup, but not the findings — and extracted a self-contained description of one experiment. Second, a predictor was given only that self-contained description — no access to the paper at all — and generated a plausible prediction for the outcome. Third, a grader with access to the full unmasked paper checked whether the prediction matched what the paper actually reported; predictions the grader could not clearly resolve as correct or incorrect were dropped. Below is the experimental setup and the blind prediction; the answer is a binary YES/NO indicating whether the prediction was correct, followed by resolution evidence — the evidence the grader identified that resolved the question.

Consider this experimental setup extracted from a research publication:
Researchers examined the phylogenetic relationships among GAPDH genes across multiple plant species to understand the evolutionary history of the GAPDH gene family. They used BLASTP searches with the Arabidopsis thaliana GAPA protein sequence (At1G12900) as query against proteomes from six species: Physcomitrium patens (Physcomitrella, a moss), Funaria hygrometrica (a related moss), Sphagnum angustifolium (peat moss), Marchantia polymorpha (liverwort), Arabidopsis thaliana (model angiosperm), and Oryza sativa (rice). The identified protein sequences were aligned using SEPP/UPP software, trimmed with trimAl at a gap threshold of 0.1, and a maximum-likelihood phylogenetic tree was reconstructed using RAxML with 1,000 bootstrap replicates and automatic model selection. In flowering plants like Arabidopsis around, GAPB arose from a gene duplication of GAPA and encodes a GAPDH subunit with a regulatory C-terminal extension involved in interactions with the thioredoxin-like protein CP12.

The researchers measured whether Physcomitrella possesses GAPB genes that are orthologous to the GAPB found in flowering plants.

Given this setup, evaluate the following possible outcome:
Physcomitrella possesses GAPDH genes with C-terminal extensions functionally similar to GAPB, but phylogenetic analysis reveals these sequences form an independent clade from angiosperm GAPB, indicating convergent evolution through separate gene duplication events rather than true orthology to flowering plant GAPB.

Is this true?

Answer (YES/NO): NO